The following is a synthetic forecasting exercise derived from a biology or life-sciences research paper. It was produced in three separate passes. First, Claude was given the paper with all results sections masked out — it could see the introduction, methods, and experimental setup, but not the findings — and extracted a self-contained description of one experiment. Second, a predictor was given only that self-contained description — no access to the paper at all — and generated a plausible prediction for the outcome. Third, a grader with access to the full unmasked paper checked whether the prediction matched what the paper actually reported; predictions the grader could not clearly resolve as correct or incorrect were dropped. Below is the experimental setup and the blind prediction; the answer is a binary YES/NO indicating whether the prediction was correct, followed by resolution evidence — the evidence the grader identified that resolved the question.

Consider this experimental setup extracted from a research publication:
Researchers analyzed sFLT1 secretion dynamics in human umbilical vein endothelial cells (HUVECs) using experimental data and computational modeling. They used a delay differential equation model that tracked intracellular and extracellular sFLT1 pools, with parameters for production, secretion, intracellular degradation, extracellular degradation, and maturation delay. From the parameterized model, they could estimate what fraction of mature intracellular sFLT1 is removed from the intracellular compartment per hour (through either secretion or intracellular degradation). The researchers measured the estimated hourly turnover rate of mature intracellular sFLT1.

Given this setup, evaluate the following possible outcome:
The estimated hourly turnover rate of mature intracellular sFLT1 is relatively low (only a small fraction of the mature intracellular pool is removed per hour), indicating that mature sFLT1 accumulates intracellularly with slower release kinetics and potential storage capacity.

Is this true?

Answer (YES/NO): YES